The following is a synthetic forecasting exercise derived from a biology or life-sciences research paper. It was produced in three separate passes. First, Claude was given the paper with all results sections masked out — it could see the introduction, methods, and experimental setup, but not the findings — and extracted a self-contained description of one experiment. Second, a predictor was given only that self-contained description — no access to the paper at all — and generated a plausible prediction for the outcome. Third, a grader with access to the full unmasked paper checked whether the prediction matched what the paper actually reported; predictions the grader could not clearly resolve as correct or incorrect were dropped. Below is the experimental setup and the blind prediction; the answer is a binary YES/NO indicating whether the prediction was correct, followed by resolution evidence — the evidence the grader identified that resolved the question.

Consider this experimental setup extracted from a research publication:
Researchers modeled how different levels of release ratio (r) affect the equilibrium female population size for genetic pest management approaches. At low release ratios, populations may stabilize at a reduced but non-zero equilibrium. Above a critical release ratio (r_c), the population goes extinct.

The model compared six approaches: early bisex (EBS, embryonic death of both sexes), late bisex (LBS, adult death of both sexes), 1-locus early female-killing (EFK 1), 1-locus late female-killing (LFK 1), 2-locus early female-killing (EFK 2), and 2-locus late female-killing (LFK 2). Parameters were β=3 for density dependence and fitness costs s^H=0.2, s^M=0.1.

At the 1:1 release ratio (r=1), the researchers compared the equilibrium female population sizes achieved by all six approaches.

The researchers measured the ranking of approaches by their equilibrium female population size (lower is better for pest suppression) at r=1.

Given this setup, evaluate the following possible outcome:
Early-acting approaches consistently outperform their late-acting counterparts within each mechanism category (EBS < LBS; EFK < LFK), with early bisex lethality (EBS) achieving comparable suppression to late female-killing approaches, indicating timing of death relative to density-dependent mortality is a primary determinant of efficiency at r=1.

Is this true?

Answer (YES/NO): NO